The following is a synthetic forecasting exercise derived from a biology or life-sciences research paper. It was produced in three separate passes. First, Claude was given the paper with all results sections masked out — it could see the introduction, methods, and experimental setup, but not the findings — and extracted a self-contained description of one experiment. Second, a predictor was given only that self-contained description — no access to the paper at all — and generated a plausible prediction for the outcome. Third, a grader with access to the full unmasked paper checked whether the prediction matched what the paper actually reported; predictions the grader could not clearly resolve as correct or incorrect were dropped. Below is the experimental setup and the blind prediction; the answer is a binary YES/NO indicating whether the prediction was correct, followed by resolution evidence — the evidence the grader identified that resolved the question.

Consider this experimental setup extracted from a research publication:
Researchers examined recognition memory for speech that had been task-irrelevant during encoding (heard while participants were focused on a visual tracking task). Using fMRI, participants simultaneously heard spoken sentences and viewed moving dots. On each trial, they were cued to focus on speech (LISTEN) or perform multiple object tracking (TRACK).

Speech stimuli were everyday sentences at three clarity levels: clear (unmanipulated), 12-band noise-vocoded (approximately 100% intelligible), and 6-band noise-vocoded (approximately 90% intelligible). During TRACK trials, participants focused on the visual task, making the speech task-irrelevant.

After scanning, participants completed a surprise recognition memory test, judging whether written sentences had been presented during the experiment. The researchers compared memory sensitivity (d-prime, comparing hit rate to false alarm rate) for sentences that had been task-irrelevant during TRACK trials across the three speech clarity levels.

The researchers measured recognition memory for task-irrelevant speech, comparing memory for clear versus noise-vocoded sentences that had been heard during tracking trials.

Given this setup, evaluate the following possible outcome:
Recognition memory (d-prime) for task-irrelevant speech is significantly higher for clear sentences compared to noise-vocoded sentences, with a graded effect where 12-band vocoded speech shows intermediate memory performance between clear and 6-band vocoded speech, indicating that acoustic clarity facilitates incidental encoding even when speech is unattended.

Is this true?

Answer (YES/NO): NO